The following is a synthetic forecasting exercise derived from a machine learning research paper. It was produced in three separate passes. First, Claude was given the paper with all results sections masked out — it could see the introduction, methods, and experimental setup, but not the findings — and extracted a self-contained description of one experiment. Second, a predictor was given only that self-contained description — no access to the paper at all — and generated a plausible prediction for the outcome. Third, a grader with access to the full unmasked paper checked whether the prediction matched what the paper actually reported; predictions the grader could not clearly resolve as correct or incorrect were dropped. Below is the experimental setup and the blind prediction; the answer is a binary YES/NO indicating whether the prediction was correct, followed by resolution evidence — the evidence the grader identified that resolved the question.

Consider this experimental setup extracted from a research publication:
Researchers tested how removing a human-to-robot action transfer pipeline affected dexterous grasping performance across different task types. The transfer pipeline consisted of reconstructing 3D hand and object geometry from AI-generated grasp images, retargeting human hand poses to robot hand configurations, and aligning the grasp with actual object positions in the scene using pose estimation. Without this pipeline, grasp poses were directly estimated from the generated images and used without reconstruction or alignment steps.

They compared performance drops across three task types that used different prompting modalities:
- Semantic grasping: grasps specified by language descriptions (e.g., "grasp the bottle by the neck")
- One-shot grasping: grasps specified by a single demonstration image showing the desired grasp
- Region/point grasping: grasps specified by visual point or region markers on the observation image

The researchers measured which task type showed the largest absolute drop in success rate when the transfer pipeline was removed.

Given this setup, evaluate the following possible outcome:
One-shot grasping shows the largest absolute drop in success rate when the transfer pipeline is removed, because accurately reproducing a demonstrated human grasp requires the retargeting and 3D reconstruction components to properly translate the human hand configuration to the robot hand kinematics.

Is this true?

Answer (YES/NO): YES